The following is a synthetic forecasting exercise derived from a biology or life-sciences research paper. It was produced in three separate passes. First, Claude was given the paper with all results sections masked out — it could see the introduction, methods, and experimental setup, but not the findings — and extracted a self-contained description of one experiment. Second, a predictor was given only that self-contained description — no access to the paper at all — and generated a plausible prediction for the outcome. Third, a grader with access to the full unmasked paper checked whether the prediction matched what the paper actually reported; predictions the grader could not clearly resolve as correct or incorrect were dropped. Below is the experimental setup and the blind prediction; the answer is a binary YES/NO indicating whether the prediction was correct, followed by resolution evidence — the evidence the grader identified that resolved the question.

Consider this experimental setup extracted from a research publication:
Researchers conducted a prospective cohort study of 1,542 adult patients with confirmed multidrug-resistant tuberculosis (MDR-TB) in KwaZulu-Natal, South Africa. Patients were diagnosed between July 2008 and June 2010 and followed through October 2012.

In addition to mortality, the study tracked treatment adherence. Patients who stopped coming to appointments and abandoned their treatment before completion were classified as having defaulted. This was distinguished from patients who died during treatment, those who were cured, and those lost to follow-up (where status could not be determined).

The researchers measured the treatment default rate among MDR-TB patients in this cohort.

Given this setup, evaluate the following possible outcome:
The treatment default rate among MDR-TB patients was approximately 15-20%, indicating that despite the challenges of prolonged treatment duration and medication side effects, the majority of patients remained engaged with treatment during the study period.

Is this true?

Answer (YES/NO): NO